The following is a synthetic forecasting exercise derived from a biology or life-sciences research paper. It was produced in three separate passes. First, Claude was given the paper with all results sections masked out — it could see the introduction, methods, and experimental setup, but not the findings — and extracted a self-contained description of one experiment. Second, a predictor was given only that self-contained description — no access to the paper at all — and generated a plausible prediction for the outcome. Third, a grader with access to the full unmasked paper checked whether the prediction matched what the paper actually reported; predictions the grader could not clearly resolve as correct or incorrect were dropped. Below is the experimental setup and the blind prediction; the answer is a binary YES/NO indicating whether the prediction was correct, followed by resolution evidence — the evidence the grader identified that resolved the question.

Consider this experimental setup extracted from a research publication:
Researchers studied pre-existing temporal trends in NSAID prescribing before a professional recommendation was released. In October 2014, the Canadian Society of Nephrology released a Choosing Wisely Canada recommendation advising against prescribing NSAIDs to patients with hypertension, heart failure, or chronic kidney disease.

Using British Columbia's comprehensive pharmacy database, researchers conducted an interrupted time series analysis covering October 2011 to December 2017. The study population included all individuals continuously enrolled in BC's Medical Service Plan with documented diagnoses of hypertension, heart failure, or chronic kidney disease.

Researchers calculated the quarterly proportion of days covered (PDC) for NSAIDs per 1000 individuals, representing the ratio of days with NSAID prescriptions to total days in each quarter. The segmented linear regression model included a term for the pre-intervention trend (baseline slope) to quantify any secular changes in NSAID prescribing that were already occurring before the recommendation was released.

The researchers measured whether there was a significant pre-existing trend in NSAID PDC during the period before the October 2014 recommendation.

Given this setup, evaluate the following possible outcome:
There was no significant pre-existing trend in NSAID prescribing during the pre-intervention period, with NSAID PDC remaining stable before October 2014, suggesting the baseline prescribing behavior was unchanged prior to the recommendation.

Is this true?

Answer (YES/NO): NO